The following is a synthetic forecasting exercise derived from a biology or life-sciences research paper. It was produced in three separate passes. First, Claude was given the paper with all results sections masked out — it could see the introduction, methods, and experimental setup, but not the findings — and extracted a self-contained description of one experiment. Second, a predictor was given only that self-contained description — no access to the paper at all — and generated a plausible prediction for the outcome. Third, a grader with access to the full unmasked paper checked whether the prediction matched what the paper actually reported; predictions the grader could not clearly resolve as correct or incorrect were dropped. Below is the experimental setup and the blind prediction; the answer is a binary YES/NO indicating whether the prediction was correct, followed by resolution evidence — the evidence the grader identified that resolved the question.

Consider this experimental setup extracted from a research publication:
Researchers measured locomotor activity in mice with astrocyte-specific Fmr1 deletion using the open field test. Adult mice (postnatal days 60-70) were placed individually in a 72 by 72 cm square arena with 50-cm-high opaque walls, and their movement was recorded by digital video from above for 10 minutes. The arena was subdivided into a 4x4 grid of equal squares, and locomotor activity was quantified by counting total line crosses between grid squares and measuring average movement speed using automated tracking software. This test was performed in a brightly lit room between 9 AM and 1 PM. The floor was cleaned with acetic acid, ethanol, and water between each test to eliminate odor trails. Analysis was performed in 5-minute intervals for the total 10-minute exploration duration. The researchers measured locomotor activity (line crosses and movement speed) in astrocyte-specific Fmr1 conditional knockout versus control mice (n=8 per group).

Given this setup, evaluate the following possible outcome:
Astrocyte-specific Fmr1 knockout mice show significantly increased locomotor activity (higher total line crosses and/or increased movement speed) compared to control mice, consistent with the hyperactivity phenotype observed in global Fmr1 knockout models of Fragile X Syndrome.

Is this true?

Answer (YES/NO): YES